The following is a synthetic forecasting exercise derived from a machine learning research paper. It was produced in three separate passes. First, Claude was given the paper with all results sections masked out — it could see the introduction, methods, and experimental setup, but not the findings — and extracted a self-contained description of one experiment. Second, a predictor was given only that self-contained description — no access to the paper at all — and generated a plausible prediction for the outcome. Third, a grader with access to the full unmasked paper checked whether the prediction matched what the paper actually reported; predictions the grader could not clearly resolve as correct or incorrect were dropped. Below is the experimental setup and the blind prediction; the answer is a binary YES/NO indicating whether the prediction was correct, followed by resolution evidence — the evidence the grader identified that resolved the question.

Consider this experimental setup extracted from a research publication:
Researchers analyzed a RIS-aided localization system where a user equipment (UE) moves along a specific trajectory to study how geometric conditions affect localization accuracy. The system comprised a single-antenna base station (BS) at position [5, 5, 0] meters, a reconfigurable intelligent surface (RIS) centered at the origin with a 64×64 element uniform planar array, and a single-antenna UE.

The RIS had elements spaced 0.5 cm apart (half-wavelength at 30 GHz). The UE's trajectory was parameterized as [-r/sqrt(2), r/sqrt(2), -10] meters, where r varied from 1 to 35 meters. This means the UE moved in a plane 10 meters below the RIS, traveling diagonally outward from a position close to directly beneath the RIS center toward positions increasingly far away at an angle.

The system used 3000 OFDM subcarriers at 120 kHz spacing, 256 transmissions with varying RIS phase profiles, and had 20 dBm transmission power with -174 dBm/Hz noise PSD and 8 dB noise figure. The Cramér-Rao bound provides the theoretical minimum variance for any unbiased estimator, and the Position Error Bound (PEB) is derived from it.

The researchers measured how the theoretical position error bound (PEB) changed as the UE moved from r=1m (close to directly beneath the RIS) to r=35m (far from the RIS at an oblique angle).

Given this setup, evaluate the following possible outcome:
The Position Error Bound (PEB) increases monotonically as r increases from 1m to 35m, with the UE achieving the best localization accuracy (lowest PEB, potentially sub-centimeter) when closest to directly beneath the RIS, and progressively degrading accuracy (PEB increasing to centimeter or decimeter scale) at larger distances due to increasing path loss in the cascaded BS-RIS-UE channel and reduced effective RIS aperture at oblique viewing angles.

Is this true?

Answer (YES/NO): NO